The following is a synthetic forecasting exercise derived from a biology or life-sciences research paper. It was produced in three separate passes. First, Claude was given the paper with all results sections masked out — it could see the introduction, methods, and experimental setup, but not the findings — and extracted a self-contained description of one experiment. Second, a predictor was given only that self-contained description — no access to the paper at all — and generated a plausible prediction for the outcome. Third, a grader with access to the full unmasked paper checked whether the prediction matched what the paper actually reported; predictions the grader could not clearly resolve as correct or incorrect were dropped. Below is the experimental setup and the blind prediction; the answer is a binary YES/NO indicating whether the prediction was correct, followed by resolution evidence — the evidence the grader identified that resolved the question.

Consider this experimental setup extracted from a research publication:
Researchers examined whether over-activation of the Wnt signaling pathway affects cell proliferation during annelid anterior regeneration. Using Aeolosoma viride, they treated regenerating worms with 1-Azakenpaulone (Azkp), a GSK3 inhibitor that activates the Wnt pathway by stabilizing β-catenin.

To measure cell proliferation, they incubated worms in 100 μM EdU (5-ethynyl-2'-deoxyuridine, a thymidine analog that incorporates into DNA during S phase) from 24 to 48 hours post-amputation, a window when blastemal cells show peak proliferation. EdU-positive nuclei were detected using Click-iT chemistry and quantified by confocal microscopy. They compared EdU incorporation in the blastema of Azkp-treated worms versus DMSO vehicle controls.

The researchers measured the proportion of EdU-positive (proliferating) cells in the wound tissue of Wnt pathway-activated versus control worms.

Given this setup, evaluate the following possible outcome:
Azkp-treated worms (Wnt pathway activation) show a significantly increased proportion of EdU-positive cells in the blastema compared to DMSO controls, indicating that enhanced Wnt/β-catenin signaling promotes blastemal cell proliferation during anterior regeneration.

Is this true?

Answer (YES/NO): NO